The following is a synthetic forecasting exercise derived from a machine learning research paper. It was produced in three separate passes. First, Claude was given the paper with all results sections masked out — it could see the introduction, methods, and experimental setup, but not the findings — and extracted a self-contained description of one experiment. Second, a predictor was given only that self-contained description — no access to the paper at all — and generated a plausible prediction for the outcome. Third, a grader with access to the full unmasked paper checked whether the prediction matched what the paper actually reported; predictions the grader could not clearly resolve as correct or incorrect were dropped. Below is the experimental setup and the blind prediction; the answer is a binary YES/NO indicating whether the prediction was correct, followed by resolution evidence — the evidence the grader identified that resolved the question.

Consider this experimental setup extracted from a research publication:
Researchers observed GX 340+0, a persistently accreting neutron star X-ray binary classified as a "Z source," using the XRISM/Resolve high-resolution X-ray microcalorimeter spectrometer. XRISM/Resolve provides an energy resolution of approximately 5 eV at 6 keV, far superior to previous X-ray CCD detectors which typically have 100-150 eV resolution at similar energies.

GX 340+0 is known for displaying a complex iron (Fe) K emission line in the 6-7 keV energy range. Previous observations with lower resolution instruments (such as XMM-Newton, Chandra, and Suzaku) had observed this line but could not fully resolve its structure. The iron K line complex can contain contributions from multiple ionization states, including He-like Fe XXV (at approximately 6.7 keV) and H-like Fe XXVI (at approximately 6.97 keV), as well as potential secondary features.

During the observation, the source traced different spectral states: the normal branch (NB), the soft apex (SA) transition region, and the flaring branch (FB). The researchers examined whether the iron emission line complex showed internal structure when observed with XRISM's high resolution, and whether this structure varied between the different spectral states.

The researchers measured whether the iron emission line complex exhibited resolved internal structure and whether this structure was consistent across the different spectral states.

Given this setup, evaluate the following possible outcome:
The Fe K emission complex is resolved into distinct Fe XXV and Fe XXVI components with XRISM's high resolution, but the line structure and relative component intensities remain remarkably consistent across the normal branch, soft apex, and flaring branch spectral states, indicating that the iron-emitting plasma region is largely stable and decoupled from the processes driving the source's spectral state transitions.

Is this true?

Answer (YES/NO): NO